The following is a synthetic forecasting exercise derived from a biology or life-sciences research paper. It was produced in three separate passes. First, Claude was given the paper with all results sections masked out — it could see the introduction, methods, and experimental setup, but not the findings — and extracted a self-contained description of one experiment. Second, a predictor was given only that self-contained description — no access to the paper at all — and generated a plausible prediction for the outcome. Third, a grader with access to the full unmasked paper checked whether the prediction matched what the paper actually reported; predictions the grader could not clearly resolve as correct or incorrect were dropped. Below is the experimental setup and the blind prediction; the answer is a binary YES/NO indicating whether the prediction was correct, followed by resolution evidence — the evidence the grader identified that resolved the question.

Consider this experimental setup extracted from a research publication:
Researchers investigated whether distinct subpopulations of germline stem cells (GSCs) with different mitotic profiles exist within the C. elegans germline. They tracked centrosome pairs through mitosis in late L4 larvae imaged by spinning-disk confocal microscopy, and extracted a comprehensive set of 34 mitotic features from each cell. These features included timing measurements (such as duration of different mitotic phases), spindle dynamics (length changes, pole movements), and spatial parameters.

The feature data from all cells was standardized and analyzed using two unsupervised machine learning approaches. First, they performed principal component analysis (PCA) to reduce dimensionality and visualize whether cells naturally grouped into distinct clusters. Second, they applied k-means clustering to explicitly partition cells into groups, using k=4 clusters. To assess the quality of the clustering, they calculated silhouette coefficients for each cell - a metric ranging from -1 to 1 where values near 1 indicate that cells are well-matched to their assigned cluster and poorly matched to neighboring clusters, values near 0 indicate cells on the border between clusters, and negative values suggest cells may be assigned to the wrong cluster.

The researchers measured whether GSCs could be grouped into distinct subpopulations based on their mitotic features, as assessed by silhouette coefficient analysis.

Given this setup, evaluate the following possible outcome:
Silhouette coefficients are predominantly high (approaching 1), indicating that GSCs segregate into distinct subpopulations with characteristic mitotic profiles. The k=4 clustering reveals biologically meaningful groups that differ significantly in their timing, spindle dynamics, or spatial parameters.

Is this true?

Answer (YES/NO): NO